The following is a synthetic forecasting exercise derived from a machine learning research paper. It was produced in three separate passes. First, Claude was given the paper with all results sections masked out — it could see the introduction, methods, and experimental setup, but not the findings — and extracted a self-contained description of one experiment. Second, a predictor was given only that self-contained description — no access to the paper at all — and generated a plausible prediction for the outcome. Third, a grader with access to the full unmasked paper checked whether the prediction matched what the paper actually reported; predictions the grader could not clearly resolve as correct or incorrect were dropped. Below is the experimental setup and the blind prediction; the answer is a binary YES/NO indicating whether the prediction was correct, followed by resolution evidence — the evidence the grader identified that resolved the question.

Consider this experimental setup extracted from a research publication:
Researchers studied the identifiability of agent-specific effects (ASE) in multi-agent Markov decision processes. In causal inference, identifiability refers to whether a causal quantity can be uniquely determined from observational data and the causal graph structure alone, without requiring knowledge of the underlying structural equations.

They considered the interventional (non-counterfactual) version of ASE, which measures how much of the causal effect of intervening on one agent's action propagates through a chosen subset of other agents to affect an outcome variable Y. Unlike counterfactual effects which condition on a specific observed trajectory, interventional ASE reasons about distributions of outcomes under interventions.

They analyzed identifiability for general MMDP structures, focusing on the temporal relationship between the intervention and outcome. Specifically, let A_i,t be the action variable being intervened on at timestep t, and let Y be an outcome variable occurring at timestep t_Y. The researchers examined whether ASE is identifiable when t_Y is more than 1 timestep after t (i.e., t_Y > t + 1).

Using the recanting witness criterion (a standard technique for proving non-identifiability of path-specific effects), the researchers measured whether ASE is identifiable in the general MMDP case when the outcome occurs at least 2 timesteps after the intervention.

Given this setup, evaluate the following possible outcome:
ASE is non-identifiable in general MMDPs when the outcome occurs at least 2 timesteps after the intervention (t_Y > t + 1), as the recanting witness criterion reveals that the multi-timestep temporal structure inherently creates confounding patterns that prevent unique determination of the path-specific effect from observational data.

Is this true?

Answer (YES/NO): YES